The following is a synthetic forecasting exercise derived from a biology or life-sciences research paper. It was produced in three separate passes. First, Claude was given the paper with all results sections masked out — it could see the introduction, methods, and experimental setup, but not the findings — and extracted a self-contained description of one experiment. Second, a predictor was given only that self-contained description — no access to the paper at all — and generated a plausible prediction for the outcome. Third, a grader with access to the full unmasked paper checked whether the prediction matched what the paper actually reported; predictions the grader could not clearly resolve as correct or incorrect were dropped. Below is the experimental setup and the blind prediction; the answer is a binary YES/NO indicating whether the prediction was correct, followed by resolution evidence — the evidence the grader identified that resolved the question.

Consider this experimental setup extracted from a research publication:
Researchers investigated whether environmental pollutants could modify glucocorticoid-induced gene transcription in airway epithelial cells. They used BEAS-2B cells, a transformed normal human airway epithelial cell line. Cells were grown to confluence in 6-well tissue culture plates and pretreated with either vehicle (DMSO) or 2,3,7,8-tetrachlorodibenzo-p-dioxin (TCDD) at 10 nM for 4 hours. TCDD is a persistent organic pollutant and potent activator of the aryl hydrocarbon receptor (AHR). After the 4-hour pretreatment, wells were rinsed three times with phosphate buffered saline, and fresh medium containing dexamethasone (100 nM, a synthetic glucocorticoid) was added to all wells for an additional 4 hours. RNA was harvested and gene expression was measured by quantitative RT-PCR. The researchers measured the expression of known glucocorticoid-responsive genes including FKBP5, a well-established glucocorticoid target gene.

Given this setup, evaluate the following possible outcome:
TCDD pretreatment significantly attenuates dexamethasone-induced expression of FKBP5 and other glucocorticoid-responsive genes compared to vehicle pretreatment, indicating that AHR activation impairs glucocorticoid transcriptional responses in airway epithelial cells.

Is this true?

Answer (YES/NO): NO